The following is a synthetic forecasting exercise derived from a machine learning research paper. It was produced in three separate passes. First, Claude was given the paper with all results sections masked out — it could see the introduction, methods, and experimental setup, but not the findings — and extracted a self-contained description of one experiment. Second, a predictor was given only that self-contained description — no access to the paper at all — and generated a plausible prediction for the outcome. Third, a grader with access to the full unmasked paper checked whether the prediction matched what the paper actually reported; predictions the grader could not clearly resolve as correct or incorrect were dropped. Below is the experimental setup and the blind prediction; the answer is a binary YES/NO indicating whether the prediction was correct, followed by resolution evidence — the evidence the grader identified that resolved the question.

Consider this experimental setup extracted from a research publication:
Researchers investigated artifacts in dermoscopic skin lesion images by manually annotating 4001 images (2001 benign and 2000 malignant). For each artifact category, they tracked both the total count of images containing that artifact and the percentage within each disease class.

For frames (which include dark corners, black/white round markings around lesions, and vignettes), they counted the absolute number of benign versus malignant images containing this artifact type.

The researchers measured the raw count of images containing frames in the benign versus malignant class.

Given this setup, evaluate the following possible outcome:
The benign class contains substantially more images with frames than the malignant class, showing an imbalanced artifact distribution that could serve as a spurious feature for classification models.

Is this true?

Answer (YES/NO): NO